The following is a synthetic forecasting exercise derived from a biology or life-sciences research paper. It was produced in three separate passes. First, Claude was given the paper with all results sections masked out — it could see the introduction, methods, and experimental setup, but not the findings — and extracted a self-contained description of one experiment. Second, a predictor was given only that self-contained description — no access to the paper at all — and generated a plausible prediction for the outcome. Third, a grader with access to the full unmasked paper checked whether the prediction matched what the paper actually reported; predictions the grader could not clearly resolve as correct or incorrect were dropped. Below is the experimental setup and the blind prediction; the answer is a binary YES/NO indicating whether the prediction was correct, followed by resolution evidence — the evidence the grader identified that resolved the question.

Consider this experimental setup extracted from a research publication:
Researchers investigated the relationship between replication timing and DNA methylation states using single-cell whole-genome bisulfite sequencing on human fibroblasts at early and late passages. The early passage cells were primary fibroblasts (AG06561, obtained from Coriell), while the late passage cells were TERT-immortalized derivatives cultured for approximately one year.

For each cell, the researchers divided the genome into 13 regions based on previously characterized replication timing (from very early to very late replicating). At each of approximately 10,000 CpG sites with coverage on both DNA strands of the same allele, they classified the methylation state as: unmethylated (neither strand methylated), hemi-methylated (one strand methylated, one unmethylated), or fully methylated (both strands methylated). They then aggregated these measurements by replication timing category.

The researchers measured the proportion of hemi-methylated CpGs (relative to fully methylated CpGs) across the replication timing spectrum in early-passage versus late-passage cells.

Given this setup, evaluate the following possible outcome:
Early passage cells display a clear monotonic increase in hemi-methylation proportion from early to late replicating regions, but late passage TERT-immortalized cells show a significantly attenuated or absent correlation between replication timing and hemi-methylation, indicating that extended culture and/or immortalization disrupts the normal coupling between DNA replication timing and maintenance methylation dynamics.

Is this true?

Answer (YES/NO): NO